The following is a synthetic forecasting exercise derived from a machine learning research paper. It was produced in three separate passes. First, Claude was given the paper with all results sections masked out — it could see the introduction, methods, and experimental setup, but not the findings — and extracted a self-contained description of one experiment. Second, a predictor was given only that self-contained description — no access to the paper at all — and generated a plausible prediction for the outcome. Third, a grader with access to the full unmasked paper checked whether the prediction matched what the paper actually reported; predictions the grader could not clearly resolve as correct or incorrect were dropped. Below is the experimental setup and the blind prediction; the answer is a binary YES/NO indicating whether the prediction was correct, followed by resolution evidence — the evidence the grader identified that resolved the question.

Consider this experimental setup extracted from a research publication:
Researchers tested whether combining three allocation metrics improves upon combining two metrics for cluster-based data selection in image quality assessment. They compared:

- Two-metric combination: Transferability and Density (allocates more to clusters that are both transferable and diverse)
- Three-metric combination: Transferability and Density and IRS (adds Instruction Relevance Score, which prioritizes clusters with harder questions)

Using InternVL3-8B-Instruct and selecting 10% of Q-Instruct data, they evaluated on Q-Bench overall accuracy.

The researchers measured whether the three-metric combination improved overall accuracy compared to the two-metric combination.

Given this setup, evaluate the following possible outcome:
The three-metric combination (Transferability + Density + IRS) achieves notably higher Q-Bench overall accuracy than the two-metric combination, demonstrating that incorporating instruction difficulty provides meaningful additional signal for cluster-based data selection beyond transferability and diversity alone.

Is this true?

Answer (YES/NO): NO